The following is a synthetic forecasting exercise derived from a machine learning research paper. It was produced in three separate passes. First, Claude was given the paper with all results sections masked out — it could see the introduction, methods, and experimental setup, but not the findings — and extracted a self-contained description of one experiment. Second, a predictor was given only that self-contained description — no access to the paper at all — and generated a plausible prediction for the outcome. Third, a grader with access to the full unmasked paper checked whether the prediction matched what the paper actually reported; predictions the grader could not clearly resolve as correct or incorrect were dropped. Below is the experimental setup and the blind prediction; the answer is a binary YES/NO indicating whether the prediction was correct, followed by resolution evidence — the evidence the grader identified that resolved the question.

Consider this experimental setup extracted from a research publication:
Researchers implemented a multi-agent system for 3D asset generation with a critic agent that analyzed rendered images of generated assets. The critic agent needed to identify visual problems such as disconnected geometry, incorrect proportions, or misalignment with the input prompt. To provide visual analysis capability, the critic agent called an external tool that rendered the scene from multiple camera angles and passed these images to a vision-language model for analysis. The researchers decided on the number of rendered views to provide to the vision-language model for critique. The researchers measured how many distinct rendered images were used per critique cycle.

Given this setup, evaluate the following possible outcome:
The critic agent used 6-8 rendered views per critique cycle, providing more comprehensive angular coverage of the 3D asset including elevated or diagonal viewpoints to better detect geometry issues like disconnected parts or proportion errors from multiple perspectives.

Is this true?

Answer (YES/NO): NO